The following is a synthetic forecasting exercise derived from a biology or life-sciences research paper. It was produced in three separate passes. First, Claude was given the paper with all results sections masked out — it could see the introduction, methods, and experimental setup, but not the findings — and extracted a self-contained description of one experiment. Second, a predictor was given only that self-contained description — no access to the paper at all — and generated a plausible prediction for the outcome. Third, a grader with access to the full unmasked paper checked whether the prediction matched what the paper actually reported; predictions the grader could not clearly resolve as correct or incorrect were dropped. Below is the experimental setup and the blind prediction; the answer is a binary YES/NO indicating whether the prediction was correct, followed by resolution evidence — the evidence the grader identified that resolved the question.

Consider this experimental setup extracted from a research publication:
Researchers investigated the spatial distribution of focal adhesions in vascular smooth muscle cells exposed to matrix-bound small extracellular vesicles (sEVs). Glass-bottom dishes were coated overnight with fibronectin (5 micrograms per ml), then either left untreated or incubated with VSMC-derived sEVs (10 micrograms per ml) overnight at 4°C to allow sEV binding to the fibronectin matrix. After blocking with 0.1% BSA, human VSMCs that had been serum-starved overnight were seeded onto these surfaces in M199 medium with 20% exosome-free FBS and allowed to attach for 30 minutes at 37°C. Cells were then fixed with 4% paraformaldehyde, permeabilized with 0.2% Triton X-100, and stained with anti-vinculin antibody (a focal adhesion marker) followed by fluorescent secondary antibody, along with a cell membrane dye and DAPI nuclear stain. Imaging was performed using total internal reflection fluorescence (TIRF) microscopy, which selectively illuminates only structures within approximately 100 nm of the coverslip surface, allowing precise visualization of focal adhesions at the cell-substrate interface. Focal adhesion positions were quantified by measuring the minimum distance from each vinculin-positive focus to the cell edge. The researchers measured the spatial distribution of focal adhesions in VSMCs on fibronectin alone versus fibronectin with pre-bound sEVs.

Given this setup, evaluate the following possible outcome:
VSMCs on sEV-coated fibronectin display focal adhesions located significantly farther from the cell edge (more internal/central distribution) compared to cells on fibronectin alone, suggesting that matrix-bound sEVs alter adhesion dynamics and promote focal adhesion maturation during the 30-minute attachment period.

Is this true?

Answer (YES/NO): NO